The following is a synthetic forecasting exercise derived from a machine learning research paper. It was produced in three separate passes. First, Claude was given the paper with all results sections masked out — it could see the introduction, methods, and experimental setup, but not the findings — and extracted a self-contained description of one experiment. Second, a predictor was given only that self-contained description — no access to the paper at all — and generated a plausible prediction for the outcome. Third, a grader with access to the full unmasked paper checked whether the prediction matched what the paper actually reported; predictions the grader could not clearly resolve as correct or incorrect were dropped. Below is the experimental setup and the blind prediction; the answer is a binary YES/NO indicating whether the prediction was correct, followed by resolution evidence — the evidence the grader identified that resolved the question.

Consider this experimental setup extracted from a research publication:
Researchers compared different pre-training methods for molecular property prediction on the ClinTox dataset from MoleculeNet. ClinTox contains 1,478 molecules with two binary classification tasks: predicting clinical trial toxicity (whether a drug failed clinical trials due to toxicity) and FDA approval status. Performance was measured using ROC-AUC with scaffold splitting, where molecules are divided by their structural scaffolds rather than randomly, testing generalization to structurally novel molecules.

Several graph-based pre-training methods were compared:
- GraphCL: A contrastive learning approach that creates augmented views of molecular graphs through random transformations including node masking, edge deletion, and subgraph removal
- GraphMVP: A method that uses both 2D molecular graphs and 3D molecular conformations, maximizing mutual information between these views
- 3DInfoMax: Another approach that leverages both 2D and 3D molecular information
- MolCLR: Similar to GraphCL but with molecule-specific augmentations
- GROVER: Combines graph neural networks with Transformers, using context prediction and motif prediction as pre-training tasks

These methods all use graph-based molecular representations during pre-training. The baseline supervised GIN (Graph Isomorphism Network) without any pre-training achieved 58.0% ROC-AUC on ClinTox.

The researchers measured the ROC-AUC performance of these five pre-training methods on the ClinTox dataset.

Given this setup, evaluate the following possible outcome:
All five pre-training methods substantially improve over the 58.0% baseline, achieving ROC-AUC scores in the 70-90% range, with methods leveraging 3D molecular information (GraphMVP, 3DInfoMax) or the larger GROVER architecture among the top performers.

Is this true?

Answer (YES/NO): NO